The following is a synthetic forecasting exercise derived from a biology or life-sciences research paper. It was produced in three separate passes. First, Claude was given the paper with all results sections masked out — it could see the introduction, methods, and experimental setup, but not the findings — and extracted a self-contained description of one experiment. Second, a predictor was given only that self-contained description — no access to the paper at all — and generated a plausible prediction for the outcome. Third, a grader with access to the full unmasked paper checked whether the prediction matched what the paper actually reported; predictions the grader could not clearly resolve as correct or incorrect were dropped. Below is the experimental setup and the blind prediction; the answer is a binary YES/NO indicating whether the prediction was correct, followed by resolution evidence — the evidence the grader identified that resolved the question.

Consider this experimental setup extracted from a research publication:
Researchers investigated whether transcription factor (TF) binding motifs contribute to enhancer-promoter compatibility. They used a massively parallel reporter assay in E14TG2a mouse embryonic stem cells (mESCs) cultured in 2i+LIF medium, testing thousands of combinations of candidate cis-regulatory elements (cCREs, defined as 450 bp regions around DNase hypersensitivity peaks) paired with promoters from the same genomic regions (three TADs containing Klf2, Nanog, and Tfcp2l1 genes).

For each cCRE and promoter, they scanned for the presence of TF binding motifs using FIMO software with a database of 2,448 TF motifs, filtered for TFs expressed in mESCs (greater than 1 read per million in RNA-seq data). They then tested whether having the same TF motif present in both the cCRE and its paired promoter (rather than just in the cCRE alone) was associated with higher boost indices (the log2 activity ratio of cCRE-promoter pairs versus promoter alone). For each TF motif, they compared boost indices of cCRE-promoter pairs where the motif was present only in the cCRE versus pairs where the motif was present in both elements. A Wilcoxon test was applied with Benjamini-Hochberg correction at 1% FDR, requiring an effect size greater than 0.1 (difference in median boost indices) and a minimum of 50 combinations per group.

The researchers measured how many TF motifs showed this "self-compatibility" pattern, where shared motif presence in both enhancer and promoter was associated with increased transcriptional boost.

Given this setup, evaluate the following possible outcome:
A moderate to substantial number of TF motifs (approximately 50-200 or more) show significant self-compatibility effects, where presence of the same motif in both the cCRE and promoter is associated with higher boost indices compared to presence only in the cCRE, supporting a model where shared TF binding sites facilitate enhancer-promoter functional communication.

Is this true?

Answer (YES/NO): NO